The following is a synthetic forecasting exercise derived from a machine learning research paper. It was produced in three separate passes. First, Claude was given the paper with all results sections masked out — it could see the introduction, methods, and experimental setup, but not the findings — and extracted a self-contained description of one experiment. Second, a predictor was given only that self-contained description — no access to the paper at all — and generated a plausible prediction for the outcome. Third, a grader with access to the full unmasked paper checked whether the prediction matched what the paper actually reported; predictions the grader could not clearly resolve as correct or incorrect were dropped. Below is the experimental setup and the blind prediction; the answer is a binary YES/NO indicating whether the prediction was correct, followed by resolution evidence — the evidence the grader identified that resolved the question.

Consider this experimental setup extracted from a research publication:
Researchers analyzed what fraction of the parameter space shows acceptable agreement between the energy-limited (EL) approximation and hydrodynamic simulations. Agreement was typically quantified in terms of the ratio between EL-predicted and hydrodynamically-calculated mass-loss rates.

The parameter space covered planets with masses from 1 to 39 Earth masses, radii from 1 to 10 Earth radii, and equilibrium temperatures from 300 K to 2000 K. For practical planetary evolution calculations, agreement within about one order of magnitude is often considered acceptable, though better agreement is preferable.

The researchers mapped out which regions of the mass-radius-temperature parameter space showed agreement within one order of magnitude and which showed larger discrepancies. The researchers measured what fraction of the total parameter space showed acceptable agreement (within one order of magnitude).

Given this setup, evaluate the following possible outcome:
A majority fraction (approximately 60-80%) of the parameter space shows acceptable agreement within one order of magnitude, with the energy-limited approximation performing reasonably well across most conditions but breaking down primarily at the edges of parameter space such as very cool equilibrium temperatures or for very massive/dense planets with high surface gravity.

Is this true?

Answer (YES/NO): NO